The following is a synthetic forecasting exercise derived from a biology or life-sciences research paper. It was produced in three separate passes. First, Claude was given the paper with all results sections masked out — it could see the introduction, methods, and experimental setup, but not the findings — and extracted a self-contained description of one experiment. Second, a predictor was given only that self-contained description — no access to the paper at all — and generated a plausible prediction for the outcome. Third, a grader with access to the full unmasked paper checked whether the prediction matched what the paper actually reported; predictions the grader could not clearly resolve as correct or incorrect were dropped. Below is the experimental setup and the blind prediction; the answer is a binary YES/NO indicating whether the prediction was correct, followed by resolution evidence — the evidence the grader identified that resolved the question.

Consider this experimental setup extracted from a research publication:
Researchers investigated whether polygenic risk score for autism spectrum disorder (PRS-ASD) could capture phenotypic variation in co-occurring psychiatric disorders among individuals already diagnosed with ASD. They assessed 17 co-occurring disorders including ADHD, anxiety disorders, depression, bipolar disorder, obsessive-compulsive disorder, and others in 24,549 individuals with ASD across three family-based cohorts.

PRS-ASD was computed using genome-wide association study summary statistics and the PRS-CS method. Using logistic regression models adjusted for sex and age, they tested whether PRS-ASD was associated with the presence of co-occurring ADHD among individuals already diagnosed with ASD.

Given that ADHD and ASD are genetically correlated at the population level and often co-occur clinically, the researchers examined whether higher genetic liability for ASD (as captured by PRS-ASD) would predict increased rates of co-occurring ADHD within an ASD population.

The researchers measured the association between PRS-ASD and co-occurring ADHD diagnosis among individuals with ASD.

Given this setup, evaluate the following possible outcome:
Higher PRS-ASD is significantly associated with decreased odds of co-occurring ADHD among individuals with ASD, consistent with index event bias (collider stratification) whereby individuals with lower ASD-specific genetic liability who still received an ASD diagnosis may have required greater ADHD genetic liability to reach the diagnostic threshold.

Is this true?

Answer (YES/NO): NO